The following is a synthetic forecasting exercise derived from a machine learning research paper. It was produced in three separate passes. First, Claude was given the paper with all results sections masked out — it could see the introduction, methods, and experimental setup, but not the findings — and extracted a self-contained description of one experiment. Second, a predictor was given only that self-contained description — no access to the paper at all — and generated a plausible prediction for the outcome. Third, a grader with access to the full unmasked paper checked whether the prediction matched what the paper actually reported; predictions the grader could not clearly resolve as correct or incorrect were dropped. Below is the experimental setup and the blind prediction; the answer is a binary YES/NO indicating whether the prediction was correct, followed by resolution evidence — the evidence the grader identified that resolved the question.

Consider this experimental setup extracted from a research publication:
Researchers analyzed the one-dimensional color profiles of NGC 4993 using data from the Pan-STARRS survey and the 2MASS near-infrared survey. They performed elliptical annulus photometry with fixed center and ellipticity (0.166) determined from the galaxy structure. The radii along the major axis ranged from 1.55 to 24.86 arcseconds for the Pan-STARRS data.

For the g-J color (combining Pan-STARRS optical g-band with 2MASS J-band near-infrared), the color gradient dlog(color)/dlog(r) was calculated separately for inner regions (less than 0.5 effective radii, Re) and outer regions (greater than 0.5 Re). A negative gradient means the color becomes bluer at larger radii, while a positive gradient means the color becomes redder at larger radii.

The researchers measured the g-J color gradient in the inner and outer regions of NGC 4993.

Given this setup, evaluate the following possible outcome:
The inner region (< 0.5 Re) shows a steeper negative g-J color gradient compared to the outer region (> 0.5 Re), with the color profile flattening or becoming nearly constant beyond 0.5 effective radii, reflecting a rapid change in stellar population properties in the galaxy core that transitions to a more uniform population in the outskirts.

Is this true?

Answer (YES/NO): NO